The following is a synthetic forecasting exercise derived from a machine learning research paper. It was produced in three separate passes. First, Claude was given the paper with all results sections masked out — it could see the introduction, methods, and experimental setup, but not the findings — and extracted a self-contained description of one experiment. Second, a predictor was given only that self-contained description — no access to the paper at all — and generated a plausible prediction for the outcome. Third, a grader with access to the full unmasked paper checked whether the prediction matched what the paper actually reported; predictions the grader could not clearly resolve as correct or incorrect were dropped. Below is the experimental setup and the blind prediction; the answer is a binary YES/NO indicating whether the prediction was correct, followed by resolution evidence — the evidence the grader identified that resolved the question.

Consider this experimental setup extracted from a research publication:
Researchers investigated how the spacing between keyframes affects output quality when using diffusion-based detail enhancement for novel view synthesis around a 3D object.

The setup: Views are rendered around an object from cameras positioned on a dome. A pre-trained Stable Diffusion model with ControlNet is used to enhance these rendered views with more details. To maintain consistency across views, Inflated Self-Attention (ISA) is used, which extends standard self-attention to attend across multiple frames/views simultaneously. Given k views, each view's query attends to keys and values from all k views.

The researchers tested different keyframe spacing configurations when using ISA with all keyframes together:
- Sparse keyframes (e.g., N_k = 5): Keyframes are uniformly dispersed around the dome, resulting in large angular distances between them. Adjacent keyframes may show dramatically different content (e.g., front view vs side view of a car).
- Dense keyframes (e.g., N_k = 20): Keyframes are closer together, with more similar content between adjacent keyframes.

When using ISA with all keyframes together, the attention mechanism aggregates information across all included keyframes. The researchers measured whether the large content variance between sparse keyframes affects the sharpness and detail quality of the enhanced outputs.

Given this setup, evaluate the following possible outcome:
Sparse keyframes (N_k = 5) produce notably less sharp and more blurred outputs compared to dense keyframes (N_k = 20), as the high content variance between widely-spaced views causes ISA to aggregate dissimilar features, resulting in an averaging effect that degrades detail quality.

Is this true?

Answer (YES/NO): YES